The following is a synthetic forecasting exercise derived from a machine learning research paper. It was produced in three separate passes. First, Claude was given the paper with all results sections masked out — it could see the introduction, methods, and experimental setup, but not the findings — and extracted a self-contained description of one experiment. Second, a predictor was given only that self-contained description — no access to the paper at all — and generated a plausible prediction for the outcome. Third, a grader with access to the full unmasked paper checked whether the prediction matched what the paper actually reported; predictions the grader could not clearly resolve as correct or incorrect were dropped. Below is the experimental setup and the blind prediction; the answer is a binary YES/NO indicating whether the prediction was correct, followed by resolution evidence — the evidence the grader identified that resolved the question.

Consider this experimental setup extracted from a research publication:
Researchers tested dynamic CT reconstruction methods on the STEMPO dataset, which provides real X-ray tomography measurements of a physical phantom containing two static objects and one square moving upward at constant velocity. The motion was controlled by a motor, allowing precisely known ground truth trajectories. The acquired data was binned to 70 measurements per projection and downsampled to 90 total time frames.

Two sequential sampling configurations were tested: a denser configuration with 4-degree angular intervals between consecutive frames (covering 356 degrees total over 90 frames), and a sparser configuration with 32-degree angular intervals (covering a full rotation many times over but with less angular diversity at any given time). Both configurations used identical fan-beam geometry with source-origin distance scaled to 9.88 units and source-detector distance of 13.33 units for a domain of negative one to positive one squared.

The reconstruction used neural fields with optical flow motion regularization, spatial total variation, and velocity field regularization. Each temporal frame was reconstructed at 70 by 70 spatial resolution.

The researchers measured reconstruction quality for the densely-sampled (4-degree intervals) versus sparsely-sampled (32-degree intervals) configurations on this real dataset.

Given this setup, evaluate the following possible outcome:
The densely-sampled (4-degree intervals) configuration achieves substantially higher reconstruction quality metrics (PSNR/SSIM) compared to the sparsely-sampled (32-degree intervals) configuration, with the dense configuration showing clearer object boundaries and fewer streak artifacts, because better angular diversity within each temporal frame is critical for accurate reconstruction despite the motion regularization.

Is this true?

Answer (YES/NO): NO